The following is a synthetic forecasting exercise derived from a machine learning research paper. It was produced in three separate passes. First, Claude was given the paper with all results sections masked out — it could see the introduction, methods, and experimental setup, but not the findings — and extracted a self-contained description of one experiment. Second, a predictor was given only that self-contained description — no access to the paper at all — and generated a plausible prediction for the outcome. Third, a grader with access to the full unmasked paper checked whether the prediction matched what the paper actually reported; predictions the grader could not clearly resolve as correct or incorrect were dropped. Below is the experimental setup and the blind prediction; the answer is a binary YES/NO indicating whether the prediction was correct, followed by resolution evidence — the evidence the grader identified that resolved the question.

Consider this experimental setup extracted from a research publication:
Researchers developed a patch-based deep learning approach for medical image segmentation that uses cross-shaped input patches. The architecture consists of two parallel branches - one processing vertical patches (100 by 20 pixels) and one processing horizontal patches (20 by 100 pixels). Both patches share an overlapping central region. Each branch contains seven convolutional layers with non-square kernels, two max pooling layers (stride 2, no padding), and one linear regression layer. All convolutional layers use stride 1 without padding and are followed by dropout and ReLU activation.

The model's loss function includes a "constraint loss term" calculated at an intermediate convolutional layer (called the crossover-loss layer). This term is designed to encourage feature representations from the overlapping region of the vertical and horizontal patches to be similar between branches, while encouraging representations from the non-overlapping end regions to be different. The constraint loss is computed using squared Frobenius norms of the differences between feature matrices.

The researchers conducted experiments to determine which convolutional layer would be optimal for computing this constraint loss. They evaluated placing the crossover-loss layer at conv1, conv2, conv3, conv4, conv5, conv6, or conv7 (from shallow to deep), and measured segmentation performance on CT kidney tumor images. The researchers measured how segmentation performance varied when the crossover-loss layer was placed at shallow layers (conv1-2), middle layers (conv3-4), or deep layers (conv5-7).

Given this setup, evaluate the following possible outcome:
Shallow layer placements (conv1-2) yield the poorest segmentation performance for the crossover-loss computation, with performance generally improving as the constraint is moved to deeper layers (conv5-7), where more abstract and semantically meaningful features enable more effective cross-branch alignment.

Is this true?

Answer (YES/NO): NO